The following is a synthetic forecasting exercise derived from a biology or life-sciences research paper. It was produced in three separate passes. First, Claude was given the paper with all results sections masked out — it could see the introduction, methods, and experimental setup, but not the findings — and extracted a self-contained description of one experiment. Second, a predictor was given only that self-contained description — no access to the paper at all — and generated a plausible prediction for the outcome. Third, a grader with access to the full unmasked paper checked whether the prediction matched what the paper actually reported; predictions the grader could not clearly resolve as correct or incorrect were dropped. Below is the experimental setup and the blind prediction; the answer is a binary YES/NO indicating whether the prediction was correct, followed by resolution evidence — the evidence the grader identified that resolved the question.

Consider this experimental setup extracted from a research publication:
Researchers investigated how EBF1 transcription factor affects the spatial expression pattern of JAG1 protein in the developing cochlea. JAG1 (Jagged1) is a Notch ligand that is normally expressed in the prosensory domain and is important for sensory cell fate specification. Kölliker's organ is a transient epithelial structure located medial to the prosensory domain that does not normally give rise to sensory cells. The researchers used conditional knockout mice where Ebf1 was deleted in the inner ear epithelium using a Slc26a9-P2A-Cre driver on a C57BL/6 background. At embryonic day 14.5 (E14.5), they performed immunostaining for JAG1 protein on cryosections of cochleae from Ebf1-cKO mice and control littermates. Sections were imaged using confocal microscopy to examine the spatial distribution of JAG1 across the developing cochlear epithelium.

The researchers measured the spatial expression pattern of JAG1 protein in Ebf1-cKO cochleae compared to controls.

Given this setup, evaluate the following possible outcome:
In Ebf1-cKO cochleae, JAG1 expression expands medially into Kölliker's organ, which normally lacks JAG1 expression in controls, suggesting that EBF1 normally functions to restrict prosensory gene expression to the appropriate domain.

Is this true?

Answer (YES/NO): YES